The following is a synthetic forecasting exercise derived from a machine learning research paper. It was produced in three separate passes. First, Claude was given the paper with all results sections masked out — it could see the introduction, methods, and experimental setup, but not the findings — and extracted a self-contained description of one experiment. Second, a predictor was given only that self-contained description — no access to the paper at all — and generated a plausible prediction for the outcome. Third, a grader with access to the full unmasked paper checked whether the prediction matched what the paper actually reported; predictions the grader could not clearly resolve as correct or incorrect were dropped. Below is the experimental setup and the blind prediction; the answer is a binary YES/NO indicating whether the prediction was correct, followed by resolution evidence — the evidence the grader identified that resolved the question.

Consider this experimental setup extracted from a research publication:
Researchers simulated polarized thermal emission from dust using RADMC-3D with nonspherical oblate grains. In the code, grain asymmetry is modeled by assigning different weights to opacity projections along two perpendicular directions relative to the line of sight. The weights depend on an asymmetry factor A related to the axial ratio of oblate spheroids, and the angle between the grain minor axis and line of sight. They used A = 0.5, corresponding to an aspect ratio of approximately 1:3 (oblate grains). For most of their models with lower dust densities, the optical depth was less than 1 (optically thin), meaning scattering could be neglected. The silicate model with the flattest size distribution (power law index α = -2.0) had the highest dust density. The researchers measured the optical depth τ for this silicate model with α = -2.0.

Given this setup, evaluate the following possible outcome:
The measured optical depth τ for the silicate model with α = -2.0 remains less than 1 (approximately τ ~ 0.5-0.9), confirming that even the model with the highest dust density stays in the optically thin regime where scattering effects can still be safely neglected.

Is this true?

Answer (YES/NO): NO